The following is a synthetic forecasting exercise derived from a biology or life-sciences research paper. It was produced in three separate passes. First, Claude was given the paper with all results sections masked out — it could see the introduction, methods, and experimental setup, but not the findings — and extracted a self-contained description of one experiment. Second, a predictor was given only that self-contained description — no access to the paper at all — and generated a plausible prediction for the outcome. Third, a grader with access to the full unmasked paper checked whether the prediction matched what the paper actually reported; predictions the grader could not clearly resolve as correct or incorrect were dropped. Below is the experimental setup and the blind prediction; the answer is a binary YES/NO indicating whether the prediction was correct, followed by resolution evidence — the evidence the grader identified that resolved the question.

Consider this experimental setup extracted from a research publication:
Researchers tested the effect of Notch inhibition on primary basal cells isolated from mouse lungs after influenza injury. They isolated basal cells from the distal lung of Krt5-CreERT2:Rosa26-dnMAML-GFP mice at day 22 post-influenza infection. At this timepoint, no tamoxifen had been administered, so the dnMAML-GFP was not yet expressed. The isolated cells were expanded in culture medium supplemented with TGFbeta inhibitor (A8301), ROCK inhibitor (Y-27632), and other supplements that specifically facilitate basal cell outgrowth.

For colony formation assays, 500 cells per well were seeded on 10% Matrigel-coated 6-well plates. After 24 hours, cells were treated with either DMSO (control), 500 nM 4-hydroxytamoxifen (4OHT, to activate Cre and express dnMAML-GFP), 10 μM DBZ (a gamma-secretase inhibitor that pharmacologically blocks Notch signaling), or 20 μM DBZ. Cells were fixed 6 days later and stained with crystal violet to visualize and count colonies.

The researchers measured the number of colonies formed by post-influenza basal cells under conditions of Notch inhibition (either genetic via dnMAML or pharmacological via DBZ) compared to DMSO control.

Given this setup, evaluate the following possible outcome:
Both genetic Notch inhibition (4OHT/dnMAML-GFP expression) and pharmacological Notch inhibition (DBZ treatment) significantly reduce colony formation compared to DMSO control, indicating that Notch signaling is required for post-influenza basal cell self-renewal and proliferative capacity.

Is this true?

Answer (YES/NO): NO